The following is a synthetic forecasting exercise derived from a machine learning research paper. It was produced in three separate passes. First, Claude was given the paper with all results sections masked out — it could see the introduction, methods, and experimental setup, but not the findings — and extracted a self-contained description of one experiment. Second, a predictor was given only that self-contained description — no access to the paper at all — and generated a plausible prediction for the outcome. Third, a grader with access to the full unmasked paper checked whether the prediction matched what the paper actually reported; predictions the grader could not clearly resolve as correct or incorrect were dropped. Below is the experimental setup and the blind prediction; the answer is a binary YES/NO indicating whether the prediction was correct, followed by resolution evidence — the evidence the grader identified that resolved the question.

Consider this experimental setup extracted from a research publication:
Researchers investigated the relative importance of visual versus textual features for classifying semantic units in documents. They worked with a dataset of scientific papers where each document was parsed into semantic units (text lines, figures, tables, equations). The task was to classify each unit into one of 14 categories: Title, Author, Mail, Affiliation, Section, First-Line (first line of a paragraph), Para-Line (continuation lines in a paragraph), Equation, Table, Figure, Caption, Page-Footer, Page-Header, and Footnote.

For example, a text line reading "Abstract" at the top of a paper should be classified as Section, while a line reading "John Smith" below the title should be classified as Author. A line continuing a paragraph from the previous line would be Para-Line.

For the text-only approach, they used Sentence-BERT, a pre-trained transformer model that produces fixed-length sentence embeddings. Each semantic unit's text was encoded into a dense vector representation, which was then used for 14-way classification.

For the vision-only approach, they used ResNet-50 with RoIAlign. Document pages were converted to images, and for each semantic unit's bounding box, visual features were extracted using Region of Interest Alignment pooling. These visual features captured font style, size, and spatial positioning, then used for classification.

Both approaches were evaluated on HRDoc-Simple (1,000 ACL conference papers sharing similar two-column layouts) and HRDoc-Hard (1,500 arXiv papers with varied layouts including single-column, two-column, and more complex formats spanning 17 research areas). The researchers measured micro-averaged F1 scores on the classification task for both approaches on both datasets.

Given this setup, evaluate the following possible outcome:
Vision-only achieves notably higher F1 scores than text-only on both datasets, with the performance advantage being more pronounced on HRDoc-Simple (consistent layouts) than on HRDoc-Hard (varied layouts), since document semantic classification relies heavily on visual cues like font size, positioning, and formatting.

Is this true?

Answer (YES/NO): NO